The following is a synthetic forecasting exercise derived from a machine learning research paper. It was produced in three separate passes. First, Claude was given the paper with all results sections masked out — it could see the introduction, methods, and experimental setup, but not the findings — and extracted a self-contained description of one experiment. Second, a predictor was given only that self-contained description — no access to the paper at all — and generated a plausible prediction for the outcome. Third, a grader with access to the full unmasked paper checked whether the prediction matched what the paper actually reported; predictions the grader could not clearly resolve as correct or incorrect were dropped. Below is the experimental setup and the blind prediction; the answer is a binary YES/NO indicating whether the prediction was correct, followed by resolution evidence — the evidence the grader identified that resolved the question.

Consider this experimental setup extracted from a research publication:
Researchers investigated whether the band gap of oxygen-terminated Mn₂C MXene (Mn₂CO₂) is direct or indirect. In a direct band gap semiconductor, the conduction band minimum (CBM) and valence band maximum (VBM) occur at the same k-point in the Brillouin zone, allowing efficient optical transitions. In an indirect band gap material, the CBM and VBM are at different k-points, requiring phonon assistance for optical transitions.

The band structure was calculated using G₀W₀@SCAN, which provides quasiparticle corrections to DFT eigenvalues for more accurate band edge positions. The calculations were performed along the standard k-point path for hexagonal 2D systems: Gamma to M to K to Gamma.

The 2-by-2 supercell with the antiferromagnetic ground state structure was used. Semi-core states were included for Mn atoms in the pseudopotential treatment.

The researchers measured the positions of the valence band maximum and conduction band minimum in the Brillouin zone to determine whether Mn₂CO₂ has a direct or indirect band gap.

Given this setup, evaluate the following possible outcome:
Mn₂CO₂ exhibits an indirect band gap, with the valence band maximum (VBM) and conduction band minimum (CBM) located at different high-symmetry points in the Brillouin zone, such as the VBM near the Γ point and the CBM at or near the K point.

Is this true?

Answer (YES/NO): YES